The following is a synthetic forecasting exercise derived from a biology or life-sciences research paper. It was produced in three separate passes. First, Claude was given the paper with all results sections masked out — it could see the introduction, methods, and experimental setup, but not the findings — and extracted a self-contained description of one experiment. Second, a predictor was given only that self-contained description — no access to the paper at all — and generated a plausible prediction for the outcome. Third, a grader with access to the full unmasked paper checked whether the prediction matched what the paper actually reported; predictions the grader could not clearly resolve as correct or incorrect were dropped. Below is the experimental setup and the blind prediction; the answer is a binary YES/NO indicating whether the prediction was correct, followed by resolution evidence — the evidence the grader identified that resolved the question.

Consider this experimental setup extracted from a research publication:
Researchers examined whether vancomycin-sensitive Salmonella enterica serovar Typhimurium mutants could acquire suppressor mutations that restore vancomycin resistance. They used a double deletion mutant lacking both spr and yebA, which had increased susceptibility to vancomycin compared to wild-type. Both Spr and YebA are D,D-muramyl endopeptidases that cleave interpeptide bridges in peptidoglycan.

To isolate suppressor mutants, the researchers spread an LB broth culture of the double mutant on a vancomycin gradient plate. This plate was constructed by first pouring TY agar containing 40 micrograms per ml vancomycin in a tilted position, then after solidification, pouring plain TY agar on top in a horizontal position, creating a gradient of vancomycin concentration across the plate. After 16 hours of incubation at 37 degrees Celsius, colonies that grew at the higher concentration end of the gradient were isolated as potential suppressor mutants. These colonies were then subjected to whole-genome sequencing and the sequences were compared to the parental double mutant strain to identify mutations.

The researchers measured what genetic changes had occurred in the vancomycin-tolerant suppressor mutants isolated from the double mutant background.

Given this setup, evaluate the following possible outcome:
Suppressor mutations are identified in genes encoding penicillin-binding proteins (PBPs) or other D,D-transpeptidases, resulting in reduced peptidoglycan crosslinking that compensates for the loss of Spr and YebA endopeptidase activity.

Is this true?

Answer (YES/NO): NO